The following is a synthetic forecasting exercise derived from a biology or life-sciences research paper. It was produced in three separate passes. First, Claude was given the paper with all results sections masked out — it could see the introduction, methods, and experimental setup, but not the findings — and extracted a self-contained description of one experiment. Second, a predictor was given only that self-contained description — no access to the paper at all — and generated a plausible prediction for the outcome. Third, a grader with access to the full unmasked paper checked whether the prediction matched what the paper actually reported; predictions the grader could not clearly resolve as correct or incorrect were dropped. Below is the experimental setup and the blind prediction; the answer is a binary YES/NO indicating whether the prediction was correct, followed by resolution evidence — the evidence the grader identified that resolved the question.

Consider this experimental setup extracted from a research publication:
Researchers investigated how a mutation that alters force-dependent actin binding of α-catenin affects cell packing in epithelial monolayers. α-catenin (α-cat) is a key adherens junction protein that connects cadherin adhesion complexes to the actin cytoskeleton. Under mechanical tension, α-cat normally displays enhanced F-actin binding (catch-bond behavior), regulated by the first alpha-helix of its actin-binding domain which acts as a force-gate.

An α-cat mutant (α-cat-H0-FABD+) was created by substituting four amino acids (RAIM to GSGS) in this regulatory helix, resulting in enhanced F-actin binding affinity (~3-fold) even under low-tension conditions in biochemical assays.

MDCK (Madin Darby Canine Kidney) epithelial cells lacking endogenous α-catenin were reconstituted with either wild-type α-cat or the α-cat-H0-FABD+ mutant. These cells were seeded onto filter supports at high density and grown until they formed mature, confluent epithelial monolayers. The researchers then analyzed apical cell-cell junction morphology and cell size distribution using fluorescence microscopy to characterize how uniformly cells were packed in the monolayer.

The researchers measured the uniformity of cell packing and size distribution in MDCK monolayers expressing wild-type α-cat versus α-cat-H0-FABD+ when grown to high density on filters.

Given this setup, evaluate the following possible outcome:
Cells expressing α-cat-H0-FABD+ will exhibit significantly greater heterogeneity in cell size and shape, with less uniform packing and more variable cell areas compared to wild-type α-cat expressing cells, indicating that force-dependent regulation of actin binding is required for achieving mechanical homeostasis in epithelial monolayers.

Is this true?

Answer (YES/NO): YES